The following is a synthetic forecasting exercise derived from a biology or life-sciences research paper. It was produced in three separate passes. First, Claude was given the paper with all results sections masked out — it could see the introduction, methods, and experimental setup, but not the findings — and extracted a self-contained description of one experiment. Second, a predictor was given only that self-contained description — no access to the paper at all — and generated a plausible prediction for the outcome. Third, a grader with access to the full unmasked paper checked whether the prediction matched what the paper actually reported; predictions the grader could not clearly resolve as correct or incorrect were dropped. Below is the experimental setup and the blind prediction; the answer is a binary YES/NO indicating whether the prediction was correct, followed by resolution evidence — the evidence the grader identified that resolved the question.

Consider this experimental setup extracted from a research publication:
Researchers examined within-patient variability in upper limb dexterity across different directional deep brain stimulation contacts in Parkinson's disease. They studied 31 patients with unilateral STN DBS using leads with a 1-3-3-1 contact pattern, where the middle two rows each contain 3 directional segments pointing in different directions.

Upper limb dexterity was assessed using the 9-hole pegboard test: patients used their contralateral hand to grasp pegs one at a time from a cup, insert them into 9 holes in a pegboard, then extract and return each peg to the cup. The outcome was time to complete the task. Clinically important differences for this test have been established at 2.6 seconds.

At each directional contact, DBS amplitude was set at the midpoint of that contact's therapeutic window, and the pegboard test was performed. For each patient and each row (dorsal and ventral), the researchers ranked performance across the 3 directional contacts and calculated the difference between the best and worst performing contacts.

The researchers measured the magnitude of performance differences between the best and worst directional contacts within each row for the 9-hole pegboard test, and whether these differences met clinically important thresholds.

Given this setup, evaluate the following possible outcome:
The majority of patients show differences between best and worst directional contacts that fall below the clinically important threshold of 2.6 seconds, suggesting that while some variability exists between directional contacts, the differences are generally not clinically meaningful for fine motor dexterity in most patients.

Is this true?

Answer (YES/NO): NO